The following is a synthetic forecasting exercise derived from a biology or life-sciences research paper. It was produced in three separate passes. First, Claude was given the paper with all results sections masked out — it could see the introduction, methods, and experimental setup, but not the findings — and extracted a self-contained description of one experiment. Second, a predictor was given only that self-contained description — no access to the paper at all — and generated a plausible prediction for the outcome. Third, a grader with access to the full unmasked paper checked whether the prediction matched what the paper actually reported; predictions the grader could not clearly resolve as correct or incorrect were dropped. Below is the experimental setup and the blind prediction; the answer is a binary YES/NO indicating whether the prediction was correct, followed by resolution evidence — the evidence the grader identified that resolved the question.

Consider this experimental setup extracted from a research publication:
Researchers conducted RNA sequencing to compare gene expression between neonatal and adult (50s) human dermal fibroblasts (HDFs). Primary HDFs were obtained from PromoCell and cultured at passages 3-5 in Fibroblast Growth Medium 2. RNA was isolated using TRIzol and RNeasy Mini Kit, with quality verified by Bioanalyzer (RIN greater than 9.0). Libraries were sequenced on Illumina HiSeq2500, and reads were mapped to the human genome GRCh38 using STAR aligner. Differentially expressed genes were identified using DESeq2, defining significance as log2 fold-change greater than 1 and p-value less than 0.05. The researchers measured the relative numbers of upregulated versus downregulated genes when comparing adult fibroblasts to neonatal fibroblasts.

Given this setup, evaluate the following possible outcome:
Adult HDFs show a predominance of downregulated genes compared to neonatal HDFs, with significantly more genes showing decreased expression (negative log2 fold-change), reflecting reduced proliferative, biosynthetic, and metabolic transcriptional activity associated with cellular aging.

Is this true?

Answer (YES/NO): NO